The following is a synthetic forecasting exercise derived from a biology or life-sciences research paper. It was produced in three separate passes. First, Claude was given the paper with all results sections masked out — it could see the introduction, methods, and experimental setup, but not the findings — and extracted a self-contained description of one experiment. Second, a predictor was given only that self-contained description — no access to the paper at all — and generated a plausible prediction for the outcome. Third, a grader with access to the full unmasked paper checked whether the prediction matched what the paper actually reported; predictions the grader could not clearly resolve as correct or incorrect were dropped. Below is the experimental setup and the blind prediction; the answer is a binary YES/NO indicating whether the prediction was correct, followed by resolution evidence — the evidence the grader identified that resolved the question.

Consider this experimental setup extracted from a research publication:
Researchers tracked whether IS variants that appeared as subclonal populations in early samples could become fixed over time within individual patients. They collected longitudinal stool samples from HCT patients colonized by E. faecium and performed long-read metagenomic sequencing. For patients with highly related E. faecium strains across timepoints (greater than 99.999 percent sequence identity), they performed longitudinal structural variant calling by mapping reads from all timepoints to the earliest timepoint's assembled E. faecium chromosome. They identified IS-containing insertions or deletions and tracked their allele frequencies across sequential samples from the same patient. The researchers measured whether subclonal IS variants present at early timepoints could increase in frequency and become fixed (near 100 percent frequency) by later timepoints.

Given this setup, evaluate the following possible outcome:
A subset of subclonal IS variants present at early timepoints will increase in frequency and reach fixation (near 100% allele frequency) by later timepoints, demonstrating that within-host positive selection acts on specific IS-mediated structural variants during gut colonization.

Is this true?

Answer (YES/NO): YES